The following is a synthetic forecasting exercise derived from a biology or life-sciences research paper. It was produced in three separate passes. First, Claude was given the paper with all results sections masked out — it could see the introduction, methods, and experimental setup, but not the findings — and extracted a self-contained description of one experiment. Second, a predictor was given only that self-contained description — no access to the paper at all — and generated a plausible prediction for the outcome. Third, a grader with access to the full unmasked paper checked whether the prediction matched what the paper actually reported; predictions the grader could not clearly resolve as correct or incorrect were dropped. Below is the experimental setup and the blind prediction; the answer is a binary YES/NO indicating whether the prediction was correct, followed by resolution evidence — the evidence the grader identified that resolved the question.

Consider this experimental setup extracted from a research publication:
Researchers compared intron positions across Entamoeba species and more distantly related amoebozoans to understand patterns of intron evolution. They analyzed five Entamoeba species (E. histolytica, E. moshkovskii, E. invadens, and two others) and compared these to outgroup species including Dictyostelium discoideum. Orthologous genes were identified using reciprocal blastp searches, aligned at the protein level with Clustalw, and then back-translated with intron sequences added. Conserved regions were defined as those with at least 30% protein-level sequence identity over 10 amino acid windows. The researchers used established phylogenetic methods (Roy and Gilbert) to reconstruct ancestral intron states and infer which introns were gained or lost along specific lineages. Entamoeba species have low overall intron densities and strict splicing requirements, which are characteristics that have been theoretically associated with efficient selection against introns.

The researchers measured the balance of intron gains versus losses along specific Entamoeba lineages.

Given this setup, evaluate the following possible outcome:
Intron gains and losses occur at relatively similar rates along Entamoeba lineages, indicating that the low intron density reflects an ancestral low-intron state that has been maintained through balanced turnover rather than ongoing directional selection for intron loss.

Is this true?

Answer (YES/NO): NO